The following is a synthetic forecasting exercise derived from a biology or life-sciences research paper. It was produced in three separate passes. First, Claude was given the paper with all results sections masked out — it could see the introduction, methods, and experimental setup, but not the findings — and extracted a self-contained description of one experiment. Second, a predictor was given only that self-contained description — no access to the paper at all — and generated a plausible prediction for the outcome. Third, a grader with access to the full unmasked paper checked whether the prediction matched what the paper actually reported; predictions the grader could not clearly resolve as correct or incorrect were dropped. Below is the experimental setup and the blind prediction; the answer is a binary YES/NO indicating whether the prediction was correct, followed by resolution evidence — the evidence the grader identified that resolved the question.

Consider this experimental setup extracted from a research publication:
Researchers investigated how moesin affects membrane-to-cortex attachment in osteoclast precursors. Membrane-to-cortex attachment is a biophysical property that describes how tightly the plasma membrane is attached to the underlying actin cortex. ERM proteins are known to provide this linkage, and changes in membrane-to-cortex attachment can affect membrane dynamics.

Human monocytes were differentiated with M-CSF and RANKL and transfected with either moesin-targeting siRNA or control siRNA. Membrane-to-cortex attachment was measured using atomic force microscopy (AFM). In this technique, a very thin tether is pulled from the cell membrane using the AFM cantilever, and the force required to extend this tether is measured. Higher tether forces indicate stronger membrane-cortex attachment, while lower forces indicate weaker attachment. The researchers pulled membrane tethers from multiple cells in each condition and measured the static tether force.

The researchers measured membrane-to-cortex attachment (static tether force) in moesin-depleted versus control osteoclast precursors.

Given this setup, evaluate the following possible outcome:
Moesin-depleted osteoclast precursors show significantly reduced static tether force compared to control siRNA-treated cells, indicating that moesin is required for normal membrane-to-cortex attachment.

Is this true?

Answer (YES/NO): NO